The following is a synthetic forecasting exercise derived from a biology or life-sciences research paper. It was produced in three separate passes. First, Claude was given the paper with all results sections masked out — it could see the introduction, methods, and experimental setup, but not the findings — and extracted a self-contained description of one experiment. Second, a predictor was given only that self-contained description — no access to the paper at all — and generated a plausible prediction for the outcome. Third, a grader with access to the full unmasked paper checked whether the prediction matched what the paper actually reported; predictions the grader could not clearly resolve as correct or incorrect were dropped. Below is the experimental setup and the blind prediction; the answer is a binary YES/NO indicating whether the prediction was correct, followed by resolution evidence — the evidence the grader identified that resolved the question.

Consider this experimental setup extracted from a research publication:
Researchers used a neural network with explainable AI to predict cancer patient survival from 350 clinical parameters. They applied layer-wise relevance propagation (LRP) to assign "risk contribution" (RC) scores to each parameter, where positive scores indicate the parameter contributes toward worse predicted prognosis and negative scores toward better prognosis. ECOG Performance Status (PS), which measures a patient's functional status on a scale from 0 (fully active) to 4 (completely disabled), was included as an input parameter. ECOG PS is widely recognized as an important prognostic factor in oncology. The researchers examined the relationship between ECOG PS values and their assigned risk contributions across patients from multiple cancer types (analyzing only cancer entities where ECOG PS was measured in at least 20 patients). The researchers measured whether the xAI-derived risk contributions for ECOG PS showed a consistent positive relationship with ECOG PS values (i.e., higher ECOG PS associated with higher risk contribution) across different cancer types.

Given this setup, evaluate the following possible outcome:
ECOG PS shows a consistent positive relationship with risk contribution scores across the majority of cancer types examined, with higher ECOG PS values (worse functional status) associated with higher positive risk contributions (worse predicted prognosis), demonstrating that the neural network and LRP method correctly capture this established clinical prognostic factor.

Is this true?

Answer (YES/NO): YES